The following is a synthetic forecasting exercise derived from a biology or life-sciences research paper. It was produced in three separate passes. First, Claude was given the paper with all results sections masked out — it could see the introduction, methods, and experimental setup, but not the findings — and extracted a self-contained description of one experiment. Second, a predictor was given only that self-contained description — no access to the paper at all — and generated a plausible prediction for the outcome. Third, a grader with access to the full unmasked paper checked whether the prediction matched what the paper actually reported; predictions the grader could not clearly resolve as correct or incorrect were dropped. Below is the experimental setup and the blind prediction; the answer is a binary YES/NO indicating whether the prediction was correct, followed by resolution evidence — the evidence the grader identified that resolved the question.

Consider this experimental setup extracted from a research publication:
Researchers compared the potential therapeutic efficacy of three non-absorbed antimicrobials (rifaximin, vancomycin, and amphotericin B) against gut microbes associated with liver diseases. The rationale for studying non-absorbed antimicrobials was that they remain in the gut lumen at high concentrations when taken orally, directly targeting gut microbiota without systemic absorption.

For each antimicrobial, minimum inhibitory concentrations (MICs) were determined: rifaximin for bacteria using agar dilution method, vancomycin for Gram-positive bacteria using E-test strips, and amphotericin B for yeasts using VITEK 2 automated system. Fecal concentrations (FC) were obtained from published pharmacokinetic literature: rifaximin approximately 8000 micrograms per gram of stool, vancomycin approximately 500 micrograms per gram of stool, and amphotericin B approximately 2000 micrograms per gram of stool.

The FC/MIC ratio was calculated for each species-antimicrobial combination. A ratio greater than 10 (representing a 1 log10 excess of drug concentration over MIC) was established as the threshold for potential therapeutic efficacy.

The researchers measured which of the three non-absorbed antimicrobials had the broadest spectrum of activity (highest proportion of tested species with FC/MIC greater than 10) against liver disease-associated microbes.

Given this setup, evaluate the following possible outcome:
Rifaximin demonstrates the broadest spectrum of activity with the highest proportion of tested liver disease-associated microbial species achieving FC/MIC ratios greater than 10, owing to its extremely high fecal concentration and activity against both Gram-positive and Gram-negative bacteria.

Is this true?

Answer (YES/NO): NO